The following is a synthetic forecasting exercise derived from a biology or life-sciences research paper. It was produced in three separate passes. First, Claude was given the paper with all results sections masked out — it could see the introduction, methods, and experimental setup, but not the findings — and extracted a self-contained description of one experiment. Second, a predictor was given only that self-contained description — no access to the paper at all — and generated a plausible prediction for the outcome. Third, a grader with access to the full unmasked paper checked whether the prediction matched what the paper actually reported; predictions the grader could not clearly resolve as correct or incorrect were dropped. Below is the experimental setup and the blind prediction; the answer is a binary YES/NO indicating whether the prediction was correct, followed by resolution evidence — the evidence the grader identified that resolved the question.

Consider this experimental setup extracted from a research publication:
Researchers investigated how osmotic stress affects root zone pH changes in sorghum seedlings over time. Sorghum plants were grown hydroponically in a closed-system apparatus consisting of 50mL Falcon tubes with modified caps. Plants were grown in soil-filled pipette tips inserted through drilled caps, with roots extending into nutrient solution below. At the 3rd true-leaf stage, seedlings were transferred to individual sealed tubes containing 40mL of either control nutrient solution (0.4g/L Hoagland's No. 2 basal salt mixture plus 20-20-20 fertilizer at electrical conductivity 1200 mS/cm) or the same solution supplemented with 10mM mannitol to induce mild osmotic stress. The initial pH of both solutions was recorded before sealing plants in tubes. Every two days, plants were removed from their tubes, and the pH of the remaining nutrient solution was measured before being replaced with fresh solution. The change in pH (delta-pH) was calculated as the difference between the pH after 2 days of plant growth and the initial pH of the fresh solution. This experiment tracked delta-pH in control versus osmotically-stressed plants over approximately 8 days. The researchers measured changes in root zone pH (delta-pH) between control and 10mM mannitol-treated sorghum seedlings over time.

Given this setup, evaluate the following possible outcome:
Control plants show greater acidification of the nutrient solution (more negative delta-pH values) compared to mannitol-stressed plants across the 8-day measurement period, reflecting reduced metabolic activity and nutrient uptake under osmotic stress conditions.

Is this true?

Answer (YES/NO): NO